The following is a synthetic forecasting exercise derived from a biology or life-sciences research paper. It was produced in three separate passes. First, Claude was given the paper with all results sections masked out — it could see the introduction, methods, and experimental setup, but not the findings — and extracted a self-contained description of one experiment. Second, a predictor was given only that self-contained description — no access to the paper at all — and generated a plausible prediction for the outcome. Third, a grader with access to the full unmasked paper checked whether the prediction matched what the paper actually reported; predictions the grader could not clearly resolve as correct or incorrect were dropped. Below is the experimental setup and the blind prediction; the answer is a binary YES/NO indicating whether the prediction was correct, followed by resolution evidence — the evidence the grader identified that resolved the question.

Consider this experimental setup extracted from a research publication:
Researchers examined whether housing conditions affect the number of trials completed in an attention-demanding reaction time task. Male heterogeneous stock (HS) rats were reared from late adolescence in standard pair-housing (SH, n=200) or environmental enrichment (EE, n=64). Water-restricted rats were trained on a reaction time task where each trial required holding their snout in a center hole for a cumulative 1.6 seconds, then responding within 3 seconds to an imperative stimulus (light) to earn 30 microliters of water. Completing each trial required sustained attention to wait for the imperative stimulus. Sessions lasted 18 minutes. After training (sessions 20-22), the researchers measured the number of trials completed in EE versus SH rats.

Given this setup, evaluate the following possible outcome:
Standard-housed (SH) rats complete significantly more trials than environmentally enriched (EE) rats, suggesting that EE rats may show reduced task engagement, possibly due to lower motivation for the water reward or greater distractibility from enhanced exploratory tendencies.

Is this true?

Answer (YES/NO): NO